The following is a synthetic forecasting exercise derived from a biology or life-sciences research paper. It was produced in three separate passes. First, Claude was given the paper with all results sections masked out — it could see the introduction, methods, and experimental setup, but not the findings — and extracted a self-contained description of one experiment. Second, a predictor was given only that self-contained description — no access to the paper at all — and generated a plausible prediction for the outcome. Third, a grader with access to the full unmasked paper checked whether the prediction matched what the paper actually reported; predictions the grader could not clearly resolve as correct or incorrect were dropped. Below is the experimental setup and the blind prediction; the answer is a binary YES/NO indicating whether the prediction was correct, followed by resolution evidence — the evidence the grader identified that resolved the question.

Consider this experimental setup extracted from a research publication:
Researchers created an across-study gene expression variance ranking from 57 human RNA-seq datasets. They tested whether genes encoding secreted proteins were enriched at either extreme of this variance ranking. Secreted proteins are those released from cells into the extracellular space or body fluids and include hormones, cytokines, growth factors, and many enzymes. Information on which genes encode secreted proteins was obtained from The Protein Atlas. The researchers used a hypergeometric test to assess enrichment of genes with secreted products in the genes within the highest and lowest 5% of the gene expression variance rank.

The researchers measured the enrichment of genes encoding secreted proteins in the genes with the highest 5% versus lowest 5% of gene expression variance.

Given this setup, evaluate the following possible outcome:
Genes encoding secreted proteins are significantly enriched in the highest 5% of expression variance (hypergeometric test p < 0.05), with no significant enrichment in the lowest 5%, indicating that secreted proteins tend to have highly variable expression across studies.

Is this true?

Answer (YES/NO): YES